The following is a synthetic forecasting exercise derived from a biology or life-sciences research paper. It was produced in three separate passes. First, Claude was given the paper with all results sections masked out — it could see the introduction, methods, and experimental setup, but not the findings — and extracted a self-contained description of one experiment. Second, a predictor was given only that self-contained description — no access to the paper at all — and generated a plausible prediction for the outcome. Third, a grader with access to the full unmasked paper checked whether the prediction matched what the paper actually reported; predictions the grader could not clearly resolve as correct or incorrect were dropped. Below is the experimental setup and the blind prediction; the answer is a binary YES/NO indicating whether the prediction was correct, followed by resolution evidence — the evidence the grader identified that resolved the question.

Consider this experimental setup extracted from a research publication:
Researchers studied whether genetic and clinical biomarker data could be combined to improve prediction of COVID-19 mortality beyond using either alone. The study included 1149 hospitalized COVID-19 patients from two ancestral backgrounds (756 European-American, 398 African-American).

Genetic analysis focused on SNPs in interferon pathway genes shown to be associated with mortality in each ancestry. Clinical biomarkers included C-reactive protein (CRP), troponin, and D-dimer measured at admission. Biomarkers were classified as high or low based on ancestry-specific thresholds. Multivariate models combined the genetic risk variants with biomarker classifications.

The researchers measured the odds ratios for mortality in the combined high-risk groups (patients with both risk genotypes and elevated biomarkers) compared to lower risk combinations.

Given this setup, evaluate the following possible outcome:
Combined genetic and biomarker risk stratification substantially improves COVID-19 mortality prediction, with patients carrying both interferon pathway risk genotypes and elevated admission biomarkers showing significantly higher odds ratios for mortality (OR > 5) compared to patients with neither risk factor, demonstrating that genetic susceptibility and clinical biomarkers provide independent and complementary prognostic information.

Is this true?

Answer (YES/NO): YES